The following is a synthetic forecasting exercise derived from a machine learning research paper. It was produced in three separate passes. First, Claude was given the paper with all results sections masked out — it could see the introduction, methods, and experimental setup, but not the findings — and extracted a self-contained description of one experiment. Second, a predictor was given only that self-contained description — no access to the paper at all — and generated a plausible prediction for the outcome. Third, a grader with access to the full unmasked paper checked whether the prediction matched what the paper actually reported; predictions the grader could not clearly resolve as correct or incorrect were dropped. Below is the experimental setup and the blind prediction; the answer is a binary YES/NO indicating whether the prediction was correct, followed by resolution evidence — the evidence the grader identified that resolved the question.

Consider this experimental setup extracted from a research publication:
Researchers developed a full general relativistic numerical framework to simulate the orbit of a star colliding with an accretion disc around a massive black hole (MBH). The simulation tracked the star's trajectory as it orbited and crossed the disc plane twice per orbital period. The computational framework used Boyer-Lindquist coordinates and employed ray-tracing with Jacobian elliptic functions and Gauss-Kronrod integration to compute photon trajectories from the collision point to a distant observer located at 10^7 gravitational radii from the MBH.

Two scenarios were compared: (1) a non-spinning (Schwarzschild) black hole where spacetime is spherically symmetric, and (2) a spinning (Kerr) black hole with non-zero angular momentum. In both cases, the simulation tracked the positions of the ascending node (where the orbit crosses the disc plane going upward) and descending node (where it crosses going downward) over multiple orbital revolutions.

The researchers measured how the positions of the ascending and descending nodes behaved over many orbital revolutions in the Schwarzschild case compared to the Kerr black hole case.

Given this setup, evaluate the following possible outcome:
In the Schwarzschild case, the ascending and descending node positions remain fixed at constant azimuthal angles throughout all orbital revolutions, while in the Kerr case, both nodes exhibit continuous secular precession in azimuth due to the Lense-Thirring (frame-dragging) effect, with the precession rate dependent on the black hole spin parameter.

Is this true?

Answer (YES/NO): YES